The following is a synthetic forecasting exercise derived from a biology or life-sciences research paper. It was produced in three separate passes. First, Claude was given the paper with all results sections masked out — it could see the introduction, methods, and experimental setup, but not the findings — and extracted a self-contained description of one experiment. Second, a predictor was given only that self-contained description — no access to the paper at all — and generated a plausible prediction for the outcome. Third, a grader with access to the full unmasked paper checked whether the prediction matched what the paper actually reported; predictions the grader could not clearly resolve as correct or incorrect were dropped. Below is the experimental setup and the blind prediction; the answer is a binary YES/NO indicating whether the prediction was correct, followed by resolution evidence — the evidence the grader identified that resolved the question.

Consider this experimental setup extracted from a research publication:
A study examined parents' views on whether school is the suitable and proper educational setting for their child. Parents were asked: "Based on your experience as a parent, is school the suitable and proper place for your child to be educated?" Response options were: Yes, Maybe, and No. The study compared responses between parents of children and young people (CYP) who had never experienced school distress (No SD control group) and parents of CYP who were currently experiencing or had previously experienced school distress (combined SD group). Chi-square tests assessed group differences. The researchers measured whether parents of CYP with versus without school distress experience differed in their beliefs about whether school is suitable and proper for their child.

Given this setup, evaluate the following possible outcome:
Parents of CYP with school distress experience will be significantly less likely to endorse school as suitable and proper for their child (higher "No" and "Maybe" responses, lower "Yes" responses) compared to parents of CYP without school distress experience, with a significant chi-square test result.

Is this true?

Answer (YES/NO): YES